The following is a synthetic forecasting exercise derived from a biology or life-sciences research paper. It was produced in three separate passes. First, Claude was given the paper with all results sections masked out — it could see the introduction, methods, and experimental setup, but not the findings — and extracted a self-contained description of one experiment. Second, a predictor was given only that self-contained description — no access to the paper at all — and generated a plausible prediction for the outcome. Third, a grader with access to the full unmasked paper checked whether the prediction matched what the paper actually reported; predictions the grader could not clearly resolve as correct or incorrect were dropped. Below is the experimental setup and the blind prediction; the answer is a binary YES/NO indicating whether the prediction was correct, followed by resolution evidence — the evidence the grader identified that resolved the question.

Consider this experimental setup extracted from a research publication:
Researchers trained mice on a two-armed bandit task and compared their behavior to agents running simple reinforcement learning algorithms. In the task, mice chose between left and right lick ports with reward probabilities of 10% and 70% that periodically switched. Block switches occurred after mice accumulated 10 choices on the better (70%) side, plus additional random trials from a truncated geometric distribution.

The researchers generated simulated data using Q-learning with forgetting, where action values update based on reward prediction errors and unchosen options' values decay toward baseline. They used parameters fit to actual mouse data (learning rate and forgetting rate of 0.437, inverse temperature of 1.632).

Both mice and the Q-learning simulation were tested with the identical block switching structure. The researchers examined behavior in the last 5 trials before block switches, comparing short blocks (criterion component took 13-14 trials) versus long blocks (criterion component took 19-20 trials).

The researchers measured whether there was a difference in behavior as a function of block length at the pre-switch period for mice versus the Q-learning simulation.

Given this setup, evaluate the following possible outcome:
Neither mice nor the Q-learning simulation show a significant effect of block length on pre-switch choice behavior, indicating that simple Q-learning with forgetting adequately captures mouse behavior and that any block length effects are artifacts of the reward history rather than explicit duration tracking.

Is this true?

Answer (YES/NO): NO